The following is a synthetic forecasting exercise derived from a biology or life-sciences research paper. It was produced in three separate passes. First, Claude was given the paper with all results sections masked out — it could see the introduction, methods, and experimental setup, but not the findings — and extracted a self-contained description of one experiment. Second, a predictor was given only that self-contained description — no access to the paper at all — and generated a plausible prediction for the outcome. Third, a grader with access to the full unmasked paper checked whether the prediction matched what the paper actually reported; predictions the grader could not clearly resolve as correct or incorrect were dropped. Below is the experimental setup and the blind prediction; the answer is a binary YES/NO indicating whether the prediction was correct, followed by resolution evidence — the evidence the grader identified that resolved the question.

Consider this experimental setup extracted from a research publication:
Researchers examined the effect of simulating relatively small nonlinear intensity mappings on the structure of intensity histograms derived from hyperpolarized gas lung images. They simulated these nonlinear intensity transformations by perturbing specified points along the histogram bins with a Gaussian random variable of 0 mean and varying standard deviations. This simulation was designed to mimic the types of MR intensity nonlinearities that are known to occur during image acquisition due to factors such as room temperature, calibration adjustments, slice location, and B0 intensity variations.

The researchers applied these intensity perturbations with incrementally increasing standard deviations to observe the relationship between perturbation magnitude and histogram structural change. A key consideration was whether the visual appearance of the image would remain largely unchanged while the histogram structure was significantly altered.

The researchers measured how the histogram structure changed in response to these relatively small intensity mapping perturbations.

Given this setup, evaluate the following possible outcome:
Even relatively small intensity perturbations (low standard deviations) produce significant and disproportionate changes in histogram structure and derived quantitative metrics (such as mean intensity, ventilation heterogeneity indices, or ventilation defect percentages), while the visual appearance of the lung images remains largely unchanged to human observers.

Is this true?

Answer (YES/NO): YES